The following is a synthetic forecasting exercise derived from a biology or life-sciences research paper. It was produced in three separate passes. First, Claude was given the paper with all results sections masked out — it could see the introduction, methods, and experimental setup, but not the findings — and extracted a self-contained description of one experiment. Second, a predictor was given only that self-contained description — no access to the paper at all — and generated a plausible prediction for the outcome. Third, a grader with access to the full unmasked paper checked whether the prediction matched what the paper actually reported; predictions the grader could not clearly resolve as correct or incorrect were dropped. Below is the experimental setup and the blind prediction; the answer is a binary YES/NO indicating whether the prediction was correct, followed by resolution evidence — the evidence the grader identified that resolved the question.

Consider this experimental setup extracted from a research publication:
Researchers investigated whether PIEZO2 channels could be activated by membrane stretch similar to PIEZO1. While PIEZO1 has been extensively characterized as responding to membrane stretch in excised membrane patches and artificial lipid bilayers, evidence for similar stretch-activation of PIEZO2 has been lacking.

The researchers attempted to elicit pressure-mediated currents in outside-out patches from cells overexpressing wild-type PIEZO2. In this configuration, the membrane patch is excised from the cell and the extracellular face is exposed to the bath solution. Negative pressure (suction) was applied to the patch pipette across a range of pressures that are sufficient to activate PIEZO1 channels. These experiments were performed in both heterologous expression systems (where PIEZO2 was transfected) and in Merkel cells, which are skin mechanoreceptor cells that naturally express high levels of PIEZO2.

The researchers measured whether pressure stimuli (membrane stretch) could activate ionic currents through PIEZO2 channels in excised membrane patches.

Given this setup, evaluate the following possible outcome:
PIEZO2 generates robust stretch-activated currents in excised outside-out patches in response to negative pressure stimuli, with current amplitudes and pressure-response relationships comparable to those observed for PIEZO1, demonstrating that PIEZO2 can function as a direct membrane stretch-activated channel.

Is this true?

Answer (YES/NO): NO